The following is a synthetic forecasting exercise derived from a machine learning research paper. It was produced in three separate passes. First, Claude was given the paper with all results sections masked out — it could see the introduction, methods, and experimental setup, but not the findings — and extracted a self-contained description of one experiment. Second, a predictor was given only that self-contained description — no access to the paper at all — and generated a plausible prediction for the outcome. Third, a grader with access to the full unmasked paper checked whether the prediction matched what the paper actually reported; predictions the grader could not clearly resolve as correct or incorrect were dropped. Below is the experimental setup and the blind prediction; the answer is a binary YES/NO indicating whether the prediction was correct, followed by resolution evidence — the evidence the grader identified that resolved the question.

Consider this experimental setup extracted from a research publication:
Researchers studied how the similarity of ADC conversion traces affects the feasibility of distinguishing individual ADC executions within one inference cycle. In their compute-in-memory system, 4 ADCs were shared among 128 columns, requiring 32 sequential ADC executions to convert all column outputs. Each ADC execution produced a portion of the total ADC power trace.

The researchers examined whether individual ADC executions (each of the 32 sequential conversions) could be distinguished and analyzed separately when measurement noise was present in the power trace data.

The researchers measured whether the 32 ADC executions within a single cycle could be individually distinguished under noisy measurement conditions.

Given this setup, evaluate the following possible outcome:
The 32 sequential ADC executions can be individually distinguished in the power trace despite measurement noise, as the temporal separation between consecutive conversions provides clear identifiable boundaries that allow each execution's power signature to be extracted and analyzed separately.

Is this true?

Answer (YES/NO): NO